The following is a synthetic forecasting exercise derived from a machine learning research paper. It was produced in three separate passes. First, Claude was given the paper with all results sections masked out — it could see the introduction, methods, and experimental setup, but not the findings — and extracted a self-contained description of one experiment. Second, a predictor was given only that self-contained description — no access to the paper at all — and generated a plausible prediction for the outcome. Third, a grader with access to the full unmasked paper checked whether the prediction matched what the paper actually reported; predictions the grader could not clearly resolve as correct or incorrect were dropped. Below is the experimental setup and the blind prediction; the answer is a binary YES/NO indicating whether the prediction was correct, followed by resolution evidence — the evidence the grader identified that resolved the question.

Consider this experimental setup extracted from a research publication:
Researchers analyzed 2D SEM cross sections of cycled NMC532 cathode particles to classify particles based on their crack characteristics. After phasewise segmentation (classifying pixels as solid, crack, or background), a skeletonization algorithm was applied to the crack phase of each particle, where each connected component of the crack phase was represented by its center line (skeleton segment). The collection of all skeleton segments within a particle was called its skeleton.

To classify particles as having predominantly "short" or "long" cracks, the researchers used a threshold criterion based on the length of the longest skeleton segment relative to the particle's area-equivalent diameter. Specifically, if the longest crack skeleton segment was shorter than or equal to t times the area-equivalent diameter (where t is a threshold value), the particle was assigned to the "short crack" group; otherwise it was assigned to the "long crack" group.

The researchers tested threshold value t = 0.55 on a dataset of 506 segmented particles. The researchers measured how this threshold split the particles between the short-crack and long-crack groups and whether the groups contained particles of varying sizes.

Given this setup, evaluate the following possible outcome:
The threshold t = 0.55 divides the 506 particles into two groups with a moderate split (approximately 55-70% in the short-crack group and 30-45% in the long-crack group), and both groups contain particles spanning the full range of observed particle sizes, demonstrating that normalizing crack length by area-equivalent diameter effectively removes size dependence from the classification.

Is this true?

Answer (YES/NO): NO